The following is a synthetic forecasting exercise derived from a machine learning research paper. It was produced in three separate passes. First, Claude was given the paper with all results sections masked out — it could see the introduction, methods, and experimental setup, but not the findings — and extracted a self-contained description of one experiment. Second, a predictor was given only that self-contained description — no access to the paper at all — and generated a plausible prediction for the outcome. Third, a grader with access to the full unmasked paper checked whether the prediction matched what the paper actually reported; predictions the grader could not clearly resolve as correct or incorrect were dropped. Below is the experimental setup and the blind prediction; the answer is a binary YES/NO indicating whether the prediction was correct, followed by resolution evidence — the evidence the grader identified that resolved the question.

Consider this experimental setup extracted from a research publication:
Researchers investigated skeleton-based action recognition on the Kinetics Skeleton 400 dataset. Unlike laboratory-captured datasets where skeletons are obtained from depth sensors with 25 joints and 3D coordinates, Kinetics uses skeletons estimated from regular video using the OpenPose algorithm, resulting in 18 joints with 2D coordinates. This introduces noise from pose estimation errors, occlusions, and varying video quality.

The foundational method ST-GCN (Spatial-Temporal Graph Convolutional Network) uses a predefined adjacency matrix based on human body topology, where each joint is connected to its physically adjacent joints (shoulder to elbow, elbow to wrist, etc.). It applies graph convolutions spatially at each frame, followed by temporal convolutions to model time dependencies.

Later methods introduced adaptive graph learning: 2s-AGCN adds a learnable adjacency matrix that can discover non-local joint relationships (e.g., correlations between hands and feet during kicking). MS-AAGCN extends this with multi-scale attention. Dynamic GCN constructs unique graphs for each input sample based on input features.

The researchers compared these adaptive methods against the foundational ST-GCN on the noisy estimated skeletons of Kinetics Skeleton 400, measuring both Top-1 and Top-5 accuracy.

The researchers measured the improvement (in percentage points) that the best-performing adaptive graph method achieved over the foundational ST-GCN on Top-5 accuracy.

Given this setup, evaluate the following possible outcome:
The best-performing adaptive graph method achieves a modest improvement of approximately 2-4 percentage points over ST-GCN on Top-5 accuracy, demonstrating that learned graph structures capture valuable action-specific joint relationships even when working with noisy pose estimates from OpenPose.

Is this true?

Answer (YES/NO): NO